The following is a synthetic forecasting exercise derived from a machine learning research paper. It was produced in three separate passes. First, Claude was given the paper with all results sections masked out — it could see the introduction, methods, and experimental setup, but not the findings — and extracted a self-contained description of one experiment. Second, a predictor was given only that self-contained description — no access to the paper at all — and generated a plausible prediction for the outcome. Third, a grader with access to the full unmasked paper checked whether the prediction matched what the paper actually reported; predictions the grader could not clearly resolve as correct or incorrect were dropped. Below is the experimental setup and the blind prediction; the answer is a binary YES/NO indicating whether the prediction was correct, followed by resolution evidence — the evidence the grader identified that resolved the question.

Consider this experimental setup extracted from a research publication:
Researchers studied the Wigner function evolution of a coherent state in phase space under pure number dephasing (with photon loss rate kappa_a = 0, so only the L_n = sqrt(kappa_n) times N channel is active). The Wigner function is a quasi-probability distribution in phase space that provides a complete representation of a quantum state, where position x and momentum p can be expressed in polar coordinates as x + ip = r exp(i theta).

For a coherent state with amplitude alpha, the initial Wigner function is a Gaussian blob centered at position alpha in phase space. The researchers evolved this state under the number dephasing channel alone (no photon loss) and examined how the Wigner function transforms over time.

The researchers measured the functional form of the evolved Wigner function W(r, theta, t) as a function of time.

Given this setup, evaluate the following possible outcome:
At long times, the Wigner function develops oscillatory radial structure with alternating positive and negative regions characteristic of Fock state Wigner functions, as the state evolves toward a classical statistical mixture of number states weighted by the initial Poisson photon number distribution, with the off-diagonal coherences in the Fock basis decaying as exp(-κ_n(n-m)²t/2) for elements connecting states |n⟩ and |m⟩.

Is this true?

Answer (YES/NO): NO